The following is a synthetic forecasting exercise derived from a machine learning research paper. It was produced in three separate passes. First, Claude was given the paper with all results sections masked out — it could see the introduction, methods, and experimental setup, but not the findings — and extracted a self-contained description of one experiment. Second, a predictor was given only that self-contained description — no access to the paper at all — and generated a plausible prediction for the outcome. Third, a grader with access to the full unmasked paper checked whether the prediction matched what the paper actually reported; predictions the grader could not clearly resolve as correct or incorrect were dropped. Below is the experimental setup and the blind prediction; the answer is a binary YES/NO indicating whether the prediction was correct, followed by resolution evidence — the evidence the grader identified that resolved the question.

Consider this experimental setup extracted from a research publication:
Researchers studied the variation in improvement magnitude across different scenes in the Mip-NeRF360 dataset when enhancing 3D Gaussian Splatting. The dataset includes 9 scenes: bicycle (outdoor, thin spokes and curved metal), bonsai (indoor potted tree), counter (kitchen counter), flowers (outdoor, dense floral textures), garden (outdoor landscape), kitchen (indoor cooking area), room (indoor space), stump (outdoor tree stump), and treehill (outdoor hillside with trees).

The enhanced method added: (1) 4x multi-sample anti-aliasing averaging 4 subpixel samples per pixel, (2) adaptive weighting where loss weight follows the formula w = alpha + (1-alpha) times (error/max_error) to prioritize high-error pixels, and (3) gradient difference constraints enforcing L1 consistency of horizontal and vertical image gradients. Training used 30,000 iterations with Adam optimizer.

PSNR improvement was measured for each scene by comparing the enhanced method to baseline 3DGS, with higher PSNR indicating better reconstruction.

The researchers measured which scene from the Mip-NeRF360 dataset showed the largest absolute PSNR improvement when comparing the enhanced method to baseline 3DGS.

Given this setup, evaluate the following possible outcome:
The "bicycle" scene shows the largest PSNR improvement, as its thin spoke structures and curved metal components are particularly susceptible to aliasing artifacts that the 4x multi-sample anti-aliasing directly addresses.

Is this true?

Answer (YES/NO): NO